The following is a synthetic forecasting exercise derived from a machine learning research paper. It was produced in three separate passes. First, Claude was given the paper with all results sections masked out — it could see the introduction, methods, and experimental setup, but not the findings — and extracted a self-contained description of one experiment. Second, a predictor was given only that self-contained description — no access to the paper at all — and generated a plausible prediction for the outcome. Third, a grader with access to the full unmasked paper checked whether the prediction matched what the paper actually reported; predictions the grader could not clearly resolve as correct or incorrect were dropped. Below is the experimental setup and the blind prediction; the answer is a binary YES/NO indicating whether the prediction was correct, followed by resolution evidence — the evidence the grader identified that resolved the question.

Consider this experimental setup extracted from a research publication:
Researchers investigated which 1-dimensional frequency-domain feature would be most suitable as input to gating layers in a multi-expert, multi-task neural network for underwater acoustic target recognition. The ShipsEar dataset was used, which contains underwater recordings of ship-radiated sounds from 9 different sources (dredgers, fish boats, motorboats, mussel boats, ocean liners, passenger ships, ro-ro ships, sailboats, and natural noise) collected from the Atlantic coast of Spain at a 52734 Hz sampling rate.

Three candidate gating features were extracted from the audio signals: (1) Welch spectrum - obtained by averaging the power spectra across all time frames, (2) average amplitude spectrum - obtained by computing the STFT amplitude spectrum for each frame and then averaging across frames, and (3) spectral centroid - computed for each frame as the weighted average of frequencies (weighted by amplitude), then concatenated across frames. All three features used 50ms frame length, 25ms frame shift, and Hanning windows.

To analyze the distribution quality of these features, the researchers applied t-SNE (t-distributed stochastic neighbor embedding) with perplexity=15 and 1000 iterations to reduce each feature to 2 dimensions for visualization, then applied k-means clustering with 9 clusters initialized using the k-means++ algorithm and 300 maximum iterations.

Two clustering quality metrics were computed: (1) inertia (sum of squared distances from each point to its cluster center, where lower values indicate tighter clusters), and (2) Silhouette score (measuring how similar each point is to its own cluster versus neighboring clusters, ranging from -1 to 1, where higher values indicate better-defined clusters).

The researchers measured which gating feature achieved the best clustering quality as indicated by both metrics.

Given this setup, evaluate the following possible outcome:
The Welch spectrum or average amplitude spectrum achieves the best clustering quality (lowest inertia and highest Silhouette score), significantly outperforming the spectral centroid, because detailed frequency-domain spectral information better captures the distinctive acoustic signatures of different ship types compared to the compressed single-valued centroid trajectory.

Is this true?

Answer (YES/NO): YES